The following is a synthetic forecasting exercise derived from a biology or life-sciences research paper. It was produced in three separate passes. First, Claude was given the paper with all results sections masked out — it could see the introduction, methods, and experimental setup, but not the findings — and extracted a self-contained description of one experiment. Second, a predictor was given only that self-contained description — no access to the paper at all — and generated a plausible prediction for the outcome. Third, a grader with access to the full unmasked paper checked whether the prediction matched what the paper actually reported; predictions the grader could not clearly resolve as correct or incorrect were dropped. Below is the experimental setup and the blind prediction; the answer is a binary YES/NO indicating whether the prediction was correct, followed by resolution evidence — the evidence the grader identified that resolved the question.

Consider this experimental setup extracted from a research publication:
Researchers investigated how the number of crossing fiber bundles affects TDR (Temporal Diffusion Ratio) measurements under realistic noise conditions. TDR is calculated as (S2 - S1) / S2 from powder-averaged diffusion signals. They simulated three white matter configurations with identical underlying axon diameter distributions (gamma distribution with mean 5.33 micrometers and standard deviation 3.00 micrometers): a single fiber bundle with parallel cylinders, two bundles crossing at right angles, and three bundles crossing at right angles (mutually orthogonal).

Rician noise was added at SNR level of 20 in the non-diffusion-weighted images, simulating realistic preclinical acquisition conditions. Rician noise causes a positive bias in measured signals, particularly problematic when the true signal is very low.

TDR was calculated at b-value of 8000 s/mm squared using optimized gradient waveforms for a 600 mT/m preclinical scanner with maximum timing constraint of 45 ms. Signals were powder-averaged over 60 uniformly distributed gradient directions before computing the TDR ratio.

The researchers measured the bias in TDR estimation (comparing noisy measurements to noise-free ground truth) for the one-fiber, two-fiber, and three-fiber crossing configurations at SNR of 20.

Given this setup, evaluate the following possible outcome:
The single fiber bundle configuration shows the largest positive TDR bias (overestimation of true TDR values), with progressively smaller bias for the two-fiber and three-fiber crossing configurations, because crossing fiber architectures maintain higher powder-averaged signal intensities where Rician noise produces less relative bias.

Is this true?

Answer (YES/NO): NO